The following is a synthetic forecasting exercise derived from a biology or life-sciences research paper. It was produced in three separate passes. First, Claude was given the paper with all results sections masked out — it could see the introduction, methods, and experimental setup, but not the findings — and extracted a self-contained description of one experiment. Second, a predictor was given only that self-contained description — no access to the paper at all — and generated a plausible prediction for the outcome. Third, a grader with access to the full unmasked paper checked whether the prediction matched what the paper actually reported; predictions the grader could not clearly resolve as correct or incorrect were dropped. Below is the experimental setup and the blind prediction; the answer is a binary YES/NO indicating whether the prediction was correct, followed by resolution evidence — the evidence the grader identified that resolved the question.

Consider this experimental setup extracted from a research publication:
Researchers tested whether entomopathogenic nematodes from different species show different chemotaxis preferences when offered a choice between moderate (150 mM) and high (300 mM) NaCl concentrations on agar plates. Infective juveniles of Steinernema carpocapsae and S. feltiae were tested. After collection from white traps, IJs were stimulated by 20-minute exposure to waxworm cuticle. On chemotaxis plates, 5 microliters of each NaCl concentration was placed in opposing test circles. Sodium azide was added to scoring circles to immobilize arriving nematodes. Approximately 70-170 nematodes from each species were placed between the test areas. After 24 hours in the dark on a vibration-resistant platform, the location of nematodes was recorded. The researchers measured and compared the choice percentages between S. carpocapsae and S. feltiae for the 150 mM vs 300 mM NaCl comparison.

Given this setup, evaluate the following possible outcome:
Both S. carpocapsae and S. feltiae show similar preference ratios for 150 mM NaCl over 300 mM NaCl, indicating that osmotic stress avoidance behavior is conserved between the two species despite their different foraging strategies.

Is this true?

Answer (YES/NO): YES